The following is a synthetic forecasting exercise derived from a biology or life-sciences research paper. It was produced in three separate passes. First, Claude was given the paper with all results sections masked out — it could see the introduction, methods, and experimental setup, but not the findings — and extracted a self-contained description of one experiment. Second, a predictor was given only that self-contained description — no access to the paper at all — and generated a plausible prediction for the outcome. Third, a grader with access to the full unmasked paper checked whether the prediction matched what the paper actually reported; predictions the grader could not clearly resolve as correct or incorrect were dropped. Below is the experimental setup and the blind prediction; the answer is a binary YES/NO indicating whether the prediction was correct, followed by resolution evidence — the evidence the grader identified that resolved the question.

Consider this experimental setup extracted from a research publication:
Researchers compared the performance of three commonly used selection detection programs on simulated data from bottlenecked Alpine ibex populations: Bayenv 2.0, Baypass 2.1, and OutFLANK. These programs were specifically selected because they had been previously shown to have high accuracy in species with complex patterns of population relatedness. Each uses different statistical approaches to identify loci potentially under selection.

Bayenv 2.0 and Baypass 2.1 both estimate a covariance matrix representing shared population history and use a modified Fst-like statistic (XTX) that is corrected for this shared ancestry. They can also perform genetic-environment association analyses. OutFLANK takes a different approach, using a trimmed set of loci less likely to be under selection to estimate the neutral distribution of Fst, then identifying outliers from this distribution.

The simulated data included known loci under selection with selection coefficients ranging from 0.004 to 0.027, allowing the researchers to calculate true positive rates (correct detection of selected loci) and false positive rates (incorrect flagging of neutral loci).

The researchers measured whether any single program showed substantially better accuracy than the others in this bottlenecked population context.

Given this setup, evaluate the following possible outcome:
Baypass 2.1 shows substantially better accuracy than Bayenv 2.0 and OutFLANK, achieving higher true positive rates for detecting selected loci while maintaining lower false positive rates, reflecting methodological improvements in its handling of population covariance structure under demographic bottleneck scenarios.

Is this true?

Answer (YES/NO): NO